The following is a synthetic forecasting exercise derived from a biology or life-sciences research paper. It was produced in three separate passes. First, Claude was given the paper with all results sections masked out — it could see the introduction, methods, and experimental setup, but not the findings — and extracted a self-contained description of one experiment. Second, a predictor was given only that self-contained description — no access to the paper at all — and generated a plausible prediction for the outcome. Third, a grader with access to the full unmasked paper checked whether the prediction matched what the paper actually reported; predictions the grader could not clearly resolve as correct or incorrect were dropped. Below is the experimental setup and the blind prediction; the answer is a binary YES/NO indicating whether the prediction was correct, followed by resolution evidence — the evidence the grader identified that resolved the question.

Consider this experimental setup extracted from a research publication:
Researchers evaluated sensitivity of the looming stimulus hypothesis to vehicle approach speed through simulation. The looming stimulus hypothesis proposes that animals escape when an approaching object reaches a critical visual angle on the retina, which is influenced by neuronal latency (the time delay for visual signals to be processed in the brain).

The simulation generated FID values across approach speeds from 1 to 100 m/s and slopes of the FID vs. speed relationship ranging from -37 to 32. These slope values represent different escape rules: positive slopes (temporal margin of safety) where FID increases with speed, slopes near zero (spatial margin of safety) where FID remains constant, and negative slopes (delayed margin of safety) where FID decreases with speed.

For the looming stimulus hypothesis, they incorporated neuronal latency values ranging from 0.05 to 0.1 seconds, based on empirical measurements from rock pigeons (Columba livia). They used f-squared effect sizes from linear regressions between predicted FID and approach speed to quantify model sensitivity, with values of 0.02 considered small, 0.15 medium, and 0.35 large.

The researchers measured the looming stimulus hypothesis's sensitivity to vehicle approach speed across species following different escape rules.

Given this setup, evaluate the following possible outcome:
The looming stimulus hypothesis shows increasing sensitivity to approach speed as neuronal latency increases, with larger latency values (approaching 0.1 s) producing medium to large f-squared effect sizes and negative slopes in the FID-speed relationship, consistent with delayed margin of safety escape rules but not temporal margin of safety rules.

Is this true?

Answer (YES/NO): NO